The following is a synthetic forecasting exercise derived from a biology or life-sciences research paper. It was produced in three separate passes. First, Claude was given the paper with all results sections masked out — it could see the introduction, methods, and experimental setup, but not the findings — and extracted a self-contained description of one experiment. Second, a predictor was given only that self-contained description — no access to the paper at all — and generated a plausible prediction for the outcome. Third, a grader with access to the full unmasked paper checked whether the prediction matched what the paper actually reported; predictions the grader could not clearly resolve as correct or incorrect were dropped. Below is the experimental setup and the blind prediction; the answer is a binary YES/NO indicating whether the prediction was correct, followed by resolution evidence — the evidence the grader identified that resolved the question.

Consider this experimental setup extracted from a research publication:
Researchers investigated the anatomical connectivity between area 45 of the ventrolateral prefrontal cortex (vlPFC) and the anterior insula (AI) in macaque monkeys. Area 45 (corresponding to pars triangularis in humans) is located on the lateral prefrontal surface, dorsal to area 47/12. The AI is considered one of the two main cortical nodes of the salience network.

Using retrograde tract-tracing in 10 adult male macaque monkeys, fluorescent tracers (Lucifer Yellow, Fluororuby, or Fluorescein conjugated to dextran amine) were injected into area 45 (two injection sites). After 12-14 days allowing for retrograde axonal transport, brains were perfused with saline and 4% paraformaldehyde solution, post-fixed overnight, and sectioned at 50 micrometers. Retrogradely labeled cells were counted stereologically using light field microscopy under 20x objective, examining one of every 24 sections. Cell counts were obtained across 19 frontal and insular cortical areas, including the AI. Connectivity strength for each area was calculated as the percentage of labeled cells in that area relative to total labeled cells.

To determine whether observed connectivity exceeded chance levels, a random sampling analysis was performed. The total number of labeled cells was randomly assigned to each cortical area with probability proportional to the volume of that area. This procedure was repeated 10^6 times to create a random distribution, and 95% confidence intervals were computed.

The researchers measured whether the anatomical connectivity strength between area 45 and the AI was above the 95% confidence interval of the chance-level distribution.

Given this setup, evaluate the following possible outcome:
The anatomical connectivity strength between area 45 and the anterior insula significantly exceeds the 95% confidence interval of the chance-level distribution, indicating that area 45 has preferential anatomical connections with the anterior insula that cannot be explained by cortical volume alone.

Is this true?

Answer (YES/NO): NO